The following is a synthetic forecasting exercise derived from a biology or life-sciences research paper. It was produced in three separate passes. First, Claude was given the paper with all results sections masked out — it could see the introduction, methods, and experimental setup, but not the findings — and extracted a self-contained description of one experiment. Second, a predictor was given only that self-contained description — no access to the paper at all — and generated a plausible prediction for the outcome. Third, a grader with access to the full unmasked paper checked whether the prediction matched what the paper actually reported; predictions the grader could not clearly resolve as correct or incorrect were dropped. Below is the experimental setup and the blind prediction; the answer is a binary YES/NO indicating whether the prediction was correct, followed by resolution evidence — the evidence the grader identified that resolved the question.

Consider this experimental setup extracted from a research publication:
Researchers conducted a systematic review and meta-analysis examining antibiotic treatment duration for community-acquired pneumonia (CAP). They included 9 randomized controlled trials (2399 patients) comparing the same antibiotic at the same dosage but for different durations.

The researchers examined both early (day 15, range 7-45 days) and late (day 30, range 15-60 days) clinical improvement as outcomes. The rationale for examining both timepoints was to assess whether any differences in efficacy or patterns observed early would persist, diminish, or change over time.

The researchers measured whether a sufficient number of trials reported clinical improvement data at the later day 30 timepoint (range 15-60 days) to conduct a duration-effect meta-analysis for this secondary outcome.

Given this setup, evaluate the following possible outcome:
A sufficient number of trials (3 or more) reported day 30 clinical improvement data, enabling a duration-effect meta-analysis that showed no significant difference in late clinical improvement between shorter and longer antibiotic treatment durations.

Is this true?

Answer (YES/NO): NO